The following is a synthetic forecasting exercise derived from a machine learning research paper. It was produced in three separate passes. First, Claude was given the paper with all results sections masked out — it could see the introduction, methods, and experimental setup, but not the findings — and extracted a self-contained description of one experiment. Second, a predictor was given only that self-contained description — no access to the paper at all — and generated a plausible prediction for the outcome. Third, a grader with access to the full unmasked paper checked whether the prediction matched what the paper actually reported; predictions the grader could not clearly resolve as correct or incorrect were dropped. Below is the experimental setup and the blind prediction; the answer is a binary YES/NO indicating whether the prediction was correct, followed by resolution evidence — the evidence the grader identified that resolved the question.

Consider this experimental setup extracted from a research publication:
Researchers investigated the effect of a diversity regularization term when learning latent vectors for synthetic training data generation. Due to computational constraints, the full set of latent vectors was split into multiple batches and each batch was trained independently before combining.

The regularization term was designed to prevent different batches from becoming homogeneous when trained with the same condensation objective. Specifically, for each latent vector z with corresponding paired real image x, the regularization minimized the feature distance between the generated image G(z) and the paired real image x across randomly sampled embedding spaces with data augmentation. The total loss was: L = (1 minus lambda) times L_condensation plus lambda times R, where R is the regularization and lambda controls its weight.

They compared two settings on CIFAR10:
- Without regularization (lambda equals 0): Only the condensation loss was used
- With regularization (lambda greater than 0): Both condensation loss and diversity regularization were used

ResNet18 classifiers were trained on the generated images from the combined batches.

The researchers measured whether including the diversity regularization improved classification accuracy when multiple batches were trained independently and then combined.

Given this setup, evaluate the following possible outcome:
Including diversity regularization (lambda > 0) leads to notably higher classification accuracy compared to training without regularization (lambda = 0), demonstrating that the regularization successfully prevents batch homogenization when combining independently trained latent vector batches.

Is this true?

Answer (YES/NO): YES